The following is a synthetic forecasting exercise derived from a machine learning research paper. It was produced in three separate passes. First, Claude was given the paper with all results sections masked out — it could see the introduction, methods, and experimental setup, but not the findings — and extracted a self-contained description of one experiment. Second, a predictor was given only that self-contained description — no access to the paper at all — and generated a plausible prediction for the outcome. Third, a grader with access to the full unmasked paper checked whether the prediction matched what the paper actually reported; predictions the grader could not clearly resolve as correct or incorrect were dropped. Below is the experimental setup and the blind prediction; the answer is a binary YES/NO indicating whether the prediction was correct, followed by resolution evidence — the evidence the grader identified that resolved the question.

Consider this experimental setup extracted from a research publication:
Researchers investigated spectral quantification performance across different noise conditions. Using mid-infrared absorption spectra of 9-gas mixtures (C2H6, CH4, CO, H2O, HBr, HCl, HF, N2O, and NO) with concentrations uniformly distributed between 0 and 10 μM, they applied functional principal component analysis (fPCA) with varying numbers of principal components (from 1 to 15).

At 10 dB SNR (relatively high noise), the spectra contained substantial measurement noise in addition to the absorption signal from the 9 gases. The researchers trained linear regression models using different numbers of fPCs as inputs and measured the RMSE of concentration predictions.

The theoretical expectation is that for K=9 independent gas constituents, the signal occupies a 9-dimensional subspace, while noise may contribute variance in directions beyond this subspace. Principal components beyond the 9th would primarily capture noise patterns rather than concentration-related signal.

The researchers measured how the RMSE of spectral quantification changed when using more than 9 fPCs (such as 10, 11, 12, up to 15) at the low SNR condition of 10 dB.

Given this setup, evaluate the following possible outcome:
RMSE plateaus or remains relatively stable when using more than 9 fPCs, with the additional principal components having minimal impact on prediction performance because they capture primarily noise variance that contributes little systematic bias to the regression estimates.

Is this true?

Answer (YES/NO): YES